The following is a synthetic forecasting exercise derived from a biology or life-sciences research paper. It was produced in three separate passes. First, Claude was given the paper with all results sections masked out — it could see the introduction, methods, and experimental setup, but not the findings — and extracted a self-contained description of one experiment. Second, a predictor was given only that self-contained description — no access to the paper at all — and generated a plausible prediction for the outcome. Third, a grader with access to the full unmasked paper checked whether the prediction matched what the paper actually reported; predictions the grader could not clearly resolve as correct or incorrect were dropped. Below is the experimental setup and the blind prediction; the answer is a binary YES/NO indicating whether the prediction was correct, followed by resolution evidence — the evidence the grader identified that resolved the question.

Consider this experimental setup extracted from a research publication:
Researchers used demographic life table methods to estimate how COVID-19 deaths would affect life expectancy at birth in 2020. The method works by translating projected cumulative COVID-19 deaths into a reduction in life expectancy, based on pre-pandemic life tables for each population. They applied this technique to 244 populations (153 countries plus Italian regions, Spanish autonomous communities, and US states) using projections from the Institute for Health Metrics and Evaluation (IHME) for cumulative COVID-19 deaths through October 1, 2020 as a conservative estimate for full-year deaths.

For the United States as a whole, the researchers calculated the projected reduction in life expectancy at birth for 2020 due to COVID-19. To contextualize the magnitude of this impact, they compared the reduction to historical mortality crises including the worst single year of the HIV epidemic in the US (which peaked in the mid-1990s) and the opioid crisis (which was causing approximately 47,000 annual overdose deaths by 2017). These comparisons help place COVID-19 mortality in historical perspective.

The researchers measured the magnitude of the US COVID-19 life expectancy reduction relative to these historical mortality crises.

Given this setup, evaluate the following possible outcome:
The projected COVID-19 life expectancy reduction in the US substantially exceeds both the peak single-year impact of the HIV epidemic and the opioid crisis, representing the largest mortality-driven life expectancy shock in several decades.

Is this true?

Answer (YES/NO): NO